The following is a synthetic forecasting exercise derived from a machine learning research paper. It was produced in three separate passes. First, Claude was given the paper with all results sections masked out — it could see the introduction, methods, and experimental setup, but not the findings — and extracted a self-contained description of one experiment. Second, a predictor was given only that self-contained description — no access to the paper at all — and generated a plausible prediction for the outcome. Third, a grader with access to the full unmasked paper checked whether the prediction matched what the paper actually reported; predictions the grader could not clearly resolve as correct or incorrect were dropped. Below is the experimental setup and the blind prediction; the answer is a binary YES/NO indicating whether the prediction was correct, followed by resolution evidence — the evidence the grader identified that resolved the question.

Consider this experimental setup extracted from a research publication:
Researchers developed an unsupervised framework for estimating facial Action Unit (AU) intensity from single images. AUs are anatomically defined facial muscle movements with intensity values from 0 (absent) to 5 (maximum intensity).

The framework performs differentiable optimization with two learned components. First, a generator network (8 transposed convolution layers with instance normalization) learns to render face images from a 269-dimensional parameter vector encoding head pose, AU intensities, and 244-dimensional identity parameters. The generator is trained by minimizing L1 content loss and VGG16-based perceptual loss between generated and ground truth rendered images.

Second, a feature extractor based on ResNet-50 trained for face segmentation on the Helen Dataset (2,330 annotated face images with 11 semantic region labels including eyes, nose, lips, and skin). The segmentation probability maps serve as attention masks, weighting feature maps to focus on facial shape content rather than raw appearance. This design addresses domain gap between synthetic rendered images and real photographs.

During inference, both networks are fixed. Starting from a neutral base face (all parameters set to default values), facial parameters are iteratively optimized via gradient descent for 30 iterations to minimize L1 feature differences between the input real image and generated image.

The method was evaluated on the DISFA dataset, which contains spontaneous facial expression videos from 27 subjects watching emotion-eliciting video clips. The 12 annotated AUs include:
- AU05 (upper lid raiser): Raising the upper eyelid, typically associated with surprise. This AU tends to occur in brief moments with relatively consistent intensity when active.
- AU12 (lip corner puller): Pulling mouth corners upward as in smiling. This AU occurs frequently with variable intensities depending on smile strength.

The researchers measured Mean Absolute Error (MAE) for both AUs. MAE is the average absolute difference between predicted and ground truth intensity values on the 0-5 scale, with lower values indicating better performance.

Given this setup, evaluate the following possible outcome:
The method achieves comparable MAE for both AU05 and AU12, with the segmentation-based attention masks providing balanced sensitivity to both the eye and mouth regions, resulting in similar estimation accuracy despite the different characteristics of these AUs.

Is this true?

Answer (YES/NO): NO